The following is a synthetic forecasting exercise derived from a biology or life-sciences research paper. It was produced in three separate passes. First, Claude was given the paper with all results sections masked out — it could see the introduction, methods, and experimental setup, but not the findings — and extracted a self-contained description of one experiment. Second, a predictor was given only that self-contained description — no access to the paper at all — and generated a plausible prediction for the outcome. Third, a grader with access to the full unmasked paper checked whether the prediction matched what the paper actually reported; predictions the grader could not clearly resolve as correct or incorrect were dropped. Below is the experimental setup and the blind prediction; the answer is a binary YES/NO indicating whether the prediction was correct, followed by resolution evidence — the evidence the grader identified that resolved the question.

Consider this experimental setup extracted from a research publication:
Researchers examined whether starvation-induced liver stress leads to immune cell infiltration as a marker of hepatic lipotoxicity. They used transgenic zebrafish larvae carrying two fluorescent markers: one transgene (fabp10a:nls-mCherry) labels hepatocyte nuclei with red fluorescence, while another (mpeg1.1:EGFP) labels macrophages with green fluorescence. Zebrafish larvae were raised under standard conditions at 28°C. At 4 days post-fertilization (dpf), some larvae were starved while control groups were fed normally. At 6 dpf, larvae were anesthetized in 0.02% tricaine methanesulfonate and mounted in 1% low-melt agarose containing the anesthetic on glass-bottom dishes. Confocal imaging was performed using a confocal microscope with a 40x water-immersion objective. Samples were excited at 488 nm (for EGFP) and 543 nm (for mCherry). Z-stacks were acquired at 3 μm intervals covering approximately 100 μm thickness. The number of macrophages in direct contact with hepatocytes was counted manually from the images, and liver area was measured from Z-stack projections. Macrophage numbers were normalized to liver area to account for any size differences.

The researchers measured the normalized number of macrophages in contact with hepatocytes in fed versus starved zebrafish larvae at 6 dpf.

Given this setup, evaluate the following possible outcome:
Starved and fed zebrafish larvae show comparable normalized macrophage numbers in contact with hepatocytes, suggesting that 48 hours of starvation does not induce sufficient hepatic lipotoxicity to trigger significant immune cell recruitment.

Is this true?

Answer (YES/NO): YES